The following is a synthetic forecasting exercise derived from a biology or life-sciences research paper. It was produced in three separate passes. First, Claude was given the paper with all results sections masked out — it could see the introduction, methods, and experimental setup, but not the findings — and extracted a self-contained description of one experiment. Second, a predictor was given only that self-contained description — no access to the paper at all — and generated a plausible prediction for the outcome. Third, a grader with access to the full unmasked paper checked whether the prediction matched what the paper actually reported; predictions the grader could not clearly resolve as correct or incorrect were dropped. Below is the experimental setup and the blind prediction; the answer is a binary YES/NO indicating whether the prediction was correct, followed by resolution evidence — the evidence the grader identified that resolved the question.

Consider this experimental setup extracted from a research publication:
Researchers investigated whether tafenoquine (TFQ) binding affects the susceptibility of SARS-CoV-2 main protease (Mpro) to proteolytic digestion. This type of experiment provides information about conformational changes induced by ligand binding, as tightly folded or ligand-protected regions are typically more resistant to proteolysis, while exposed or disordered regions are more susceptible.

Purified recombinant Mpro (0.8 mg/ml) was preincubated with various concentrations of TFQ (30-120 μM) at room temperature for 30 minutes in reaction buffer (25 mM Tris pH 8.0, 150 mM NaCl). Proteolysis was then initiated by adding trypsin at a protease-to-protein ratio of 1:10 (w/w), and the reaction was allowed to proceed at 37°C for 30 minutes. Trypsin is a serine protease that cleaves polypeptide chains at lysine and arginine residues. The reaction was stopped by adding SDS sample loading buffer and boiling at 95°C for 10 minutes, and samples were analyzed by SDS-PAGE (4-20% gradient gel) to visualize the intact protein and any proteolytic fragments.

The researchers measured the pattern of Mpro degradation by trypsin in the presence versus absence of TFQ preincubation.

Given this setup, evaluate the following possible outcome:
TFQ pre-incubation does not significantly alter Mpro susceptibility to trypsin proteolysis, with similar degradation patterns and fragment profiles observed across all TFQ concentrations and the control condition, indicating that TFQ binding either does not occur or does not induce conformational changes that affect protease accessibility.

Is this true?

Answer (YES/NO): NO